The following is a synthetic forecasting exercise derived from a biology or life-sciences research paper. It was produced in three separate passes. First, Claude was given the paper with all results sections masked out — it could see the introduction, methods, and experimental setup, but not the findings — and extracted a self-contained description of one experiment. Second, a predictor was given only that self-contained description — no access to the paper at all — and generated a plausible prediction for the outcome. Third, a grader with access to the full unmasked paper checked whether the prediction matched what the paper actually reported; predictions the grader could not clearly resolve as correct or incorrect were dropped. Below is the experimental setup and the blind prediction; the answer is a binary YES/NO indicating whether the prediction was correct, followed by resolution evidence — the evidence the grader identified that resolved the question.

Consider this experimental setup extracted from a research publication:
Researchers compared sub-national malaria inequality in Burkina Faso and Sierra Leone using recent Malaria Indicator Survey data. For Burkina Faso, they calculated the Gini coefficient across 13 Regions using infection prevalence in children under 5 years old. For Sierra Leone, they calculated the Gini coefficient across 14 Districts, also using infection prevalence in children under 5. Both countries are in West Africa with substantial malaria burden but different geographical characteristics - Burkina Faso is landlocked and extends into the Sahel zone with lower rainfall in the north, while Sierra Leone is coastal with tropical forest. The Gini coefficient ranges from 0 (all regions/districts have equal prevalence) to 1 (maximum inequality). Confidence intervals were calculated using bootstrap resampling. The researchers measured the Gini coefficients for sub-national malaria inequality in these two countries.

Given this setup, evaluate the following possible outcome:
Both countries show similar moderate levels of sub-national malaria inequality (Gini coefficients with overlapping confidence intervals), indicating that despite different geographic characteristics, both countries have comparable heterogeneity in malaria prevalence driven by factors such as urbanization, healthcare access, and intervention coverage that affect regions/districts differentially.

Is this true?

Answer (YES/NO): NO